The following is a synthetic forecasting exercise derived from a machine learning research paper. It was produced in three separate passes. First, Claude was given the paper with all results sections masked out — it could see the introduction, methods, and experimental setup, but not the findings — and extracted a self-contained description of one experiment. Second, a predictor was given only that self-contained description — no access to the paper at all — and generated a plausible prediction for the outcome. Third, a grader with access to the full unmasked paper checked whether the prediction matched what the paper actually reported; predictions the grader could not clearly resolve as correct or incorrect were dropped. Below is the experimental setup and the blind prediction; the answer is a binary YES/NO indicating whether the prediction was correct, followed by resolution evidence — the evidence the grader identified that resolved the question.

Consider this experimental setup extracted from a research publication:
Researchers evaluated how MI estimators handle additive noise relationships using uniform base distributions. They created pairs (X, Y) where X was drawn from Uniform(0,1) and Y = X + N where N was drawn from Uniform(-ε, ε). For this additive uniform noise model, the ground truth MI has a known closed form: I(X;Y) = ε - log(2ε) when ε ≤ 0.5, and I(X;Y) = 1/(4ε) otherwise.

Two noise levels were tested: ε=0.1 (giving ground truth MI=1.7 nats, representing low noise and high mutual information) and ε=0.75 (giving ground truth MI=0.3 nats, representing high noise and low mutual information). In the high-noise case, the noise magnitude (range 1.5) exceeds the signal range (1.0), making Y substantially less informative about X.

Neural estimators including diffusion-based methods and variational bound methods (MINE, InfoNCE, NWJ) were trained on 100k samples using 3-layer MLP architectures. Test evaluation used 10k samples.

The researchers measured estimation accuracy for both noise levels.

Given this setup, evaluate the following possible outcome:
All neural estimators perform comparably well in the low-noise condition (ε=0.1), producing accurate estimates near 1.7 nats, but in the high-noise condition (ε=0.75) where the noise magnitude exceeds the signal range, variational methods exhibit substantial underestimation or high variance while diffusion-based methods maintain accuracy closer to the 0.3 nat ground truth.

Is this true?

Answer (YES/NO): NO